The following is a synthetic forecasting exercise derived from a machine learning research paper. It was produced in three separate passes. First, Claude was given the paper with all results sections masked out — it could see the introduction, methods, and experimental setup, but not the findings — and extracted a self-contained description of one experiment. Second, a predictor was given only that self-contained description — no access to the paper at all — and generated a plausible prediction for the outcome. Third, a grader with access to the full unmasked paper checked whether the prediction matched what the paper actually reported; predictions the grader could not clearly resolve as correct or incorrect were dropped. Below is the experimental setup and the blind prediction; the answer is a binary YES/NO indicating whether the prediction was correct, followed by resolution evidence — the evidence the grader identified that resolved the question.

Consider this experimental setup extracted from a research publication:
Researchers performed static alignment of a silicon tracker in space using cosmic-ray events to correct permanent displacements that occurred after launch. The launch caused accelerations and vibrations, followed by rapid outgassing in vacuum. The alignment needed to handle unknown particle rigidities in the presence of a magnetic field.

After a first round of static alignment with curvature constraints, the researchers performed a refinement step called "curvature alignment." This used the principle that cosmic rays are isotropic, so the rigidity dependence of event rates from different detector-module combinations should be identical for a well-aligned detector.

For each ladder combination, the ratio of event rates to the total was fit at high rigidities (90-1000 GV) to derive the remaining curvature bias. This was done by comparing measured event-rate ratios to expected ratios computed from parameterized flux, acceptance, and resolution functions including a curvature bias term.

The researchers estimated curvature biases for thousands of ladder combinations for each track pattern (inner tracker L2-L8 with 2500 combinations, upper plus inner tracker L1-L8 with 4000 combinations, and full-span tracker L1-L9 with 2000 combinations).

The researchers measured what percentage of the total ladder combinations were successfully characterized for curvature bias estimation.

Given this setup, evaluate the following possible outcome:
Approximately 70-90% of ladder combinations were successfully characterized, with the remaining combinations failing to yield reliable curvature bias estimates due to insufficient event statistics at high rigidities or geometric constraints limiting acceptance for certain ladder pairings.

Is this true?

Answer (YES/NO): YES